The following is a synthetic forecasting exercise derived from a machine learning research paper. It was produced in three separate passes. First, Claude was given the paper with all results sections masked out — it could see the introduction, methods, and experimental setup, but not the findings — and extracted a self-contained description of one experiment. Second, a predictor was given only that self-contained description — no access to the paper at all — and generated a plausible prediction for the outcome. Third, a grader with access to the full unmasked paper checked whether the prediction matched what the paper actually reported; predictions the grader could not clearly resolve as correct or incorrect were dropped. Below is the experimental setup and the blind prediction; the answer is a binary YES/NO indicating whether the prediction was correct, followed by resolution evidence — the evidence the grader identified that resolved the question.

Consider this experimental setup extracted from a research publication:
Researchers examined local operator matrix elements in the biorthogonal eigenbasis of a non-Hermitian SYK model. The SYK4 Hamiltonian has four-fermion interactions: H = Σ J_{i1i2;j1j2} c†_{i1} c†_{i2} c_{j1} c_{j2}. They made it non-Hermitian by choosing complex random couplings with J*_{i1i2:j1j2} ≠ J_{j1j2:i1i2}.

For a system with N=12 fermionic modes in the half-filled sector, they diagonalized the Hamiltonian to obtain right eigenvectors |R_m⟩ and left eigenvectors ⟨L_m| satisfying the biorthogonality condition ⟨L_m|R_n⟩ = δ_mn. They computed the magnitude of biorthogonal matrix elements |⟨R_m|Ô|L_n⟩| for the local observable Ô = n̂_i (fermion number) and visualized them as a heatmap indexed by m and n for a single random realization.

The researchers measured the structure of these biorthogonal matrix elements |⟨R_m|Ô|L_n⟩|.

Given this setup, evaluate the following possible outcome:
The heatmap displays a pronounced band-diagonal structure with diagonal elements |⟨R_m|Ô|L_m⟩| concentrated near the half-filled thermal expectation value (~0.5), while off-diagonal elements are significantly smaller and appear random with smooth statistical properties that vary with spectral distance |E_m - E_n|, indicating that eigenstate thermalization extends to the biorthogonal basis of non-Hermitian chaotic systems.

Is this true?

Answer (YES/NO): NO